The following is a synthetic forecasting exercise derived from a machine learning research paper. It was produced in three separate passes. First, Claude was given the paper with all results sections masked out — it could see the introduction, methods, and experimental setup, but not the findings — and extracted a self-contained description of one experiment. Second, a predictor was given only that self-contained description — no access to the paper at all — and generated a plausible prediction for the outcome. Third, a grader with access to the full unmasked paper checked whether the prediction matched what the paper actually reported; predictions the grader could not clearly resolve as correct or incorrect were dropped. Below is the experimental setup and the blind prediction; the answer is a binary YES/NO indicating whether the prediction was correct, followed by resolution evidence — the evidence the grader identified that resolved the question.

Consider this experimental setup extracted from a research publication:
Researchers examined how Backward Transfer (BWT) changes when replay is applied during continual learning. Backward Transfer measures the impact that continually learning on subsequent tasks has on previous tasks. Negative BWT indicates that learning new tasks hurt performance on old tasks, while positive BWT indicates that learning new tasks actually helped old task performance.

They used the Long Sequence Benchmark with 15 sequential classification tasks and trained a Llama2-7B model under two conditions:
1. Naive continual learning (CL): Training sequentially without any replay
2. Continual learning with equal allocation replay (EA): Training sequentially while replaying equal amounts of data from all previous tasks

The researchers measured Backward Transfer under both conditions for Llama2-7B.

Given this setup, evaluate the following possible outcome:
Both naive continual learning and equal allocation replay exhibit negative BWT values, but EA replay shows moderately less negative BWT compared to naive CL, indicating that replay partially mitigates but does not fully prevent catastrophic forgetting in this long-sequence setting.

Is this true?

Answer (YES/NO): YES